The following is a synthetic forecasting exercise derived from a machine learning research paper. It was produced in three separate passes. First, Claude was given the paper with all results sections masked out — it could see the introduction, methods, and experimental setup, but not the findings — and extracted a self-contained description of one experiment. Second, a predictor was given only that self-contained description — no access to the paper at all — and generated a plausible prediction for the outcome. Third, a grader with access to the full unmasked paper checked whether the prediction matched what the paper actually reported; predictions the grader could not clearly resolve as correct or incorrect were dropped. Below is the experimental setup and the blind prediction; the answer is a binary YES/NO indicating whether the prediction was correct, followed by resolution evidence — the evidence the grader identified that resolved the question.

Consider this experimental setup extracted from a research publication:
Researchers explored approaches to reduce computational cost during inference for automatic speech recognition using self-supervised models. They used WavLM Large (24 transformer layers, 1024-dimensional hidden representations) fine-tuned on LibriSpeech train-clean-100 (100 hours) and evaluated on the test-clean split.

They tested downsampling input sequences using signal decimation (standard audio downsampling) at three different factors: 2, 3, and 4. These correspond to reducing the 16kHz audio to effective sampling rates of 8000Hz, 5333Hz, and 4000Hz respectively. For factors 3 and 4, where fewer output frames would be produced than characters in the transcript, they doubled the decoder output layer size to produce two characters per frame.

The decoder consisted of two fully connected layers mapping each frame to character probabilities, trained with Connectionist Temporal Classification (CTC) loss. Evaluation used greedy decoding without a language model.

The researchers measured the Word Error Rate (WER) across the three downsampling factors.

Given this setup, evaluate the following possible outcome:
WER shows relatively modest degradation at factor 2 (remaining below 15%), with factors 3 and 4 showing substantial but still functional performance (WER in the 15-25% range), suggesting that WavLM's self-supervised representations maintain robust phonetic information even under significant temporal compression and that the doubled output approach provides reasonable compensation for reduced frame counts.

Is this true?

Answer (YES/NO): NO